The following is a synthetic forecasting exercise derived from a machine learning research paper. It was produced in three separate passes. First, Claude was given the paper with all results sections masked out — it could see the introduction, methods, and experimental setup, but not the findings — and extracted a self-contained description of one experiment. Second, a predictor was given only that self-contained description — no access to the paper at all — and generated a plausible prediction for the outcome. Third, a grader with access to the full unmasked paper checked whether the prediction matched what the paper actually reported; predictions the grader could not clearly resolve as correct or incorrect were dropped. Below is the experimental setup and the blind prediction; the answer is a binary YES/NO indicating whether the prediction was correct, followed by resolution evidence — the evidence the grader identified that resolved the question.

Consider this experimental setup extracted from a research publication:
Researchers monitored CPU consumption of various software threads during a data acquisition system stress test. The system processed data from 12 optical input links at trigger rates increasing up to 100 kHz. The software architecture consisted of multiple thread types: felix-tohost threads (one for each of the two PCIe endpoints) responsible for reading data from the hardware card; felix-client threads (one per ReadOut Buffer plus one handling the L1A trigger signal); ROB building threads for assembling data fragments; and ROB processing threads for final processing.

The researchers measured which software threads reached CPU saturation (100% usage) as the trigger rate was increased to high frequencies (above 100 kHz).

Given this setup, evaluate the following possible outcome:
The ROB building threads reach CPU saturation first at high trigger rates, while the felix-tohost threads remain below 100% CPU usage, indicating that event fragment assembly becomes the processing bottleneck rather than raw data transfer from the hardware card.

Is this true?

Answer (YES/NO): NO